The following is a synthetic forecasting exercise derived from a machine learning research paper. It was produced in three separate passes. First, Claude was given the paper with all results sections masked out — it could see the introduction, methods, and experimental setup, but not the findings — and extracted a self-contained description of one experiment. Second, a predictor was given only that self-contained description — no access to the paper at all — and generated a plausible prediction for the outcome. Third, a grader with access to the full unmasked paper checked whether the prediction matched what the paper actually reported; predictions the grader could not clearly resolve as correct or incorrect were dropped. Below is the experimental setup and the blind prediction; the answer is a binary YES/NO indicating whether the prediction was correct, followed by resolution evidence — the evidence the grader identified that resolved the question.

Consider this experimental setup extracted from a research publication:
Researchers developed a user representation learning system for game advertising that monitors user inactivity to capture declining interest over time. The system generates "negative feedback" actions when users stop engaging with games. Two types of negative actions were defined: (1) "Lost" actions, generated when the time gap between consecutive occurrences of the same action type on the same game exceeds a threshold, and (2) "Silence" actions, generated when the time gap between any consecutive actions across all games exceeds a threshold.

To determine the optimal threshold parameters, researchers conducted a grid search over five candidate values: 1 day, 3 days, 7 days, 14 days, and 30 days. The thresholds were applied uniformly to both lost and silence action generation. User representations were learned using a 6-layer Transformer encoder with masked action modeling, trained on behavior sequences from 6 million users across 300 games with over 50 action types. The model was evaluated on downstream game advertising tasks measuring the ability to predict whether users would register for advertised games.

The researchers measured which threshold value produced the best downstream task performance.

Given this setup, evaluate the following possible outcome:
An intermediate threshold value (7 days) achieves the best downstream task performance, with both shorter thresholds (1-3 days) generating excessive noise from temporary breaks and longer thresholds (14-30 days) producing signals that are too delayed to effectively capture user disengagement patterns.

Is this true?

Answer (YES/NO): YES